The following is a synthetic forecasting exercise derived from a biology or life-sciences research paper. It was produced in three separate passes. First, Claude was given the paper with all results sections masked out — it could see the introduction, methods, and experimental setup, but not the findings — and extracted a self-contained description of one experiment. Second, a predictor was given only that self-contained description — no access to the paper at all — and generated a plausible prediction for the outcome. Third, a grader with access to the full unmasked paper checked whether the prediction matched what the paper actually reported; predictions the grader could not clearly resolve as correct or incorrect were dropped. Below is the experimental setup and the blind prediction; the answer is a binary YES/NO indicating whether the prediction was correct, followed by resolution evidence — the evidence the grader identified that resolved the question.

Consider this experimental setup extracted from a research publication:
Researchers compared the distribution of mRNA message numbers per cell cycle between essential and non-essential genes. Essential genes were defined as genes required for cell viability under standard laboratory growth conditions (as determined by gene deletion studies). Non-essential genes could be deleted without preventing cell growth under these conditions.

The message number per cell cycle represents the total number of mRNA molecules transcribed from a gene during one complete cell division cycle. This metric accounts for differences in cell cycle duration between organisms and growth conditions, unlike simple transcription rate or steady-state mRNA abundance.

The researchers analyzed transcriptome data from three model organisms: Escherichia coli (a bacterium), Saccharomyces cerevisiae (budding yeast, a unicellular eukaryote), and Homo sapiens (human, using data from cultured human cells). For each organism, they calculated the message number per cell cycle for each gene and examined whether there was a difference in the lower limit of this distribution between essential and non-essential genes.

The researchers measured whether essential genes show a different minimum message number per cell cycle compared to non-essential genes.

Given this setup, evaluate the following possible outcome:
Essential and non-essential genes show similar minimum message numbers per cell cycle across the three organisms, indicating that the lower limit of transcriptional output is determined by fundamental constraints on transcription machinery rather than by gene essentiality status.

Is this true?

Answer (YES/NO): NO